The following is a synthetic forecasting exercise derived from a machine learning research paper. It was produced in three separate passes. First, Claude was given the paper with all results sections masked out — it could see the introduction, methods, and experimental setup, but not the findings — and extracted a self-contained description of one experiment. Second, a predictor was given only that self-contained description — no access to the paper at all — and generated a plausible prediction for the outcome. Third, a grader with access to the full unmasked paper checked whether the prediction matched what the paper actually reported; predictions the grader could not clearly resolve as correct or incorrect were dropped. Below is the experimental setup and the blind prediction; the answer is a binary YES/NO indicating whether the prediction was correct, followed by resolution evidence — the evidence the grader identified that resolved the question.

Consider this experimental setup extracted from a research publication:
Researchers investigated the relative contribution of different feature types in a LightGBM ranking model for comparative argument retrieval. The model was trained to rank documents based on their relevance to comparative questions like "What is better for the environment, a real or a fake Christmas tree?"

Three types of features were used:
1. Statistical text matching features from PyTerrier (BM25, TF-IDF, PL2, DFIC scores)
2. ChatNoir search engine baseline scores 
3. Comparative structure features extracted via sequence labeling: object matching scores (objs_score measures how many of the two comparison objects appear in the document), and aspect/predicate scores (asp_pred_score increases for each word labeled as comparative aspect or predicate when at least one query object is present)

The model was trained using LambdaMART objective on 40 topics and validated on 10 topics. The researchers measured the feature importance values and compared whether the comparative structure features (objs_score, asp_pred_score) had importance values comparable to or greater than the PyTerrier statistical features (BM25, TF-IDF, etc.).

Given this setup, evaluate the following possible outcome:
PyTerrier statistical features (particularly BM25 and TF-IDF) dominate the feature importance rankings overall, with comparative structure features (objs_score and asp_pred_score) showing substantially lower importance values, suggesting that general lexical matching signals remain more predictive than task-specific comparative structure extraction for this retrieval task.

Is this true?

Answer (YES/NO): NO